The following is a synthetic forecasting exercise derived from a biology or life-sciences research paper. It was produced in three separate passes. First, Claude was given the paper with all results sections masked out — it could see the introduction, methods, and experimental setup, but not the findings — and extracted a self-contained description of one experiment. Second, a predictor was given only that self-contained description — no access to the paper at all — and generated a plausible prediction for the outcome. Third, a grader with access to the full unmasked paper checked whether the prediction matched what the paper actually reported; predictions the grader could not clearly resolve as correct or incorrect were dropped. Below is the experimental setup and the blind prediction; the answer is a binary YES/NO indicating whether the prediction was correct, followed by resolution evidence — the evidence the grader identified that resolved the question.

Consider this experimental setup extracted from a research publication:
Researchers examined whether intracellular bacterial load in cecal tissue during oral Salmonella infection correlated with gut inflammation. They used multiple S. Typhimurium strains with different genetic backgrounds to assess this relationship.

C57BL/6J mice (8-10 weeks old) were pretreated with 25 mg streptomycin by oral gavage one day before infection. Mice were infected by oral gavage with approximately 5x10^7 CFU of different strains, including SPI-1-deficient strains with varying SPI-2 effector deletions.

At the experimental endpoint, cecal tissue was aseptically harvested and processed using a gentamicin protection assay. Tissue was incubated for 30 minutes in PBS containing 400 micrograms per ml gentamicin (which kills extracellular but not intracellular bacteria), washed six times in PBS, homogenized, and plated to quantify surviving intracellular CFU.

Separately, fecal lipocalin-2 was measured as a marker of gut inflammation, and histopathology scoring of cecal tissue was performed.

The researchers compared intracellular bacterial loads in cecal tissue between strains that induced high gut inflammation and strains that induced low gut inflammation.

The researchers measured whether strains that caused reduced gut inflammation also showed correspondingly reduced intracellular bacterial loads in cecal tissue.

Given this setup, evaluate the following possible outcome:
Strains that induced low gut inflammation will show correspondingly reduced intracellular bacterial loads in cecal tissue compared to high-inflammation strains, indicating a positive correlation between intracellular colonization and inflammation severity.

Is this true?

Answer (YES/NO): YES